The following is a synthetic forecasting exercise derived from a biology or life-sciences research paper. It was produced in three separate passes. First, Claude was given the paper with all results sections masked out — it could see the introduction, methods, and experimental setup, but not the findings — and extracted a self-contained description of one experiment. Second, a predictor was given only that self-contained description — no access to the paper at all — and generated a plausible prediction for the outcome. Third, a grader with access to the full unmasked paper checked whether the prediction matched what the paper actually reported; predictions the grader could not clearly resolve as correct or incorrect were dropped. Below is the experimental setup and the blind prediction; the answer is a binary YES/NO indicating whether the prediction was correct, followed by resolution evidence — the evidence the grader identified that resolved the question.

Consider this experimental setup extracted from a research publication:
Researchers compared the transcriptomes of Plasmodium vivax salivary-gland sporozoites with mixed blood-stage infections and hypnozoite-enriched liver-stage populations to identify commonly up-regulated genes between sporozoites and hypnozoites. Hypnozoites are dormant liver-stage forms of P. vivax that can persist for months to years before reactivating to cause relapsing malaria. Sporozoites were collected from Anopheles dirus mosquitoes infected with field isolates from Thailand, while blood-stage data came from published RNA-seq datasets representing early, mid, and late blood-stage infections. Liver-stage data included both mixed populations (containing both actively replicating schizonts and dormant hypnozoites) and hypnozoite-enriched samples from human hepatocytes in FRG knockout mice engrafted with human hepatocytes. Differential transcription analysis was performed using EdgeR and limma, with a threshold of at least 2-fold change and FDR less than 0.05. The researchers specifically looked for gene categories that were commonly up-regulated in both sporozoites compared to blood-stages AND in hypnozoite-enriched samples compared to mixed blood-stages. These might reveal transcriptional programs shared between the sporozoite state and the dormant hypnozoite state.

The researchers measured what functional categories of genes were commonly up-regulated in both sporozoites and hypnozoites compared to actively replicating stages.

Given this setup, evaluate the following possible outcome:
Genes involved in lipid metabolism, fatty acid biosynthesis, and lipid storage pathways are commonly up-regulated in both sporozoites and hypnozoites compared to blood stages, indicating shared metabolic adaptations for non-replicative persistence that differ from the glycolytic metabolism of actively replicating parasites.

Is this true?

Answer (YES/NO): NO